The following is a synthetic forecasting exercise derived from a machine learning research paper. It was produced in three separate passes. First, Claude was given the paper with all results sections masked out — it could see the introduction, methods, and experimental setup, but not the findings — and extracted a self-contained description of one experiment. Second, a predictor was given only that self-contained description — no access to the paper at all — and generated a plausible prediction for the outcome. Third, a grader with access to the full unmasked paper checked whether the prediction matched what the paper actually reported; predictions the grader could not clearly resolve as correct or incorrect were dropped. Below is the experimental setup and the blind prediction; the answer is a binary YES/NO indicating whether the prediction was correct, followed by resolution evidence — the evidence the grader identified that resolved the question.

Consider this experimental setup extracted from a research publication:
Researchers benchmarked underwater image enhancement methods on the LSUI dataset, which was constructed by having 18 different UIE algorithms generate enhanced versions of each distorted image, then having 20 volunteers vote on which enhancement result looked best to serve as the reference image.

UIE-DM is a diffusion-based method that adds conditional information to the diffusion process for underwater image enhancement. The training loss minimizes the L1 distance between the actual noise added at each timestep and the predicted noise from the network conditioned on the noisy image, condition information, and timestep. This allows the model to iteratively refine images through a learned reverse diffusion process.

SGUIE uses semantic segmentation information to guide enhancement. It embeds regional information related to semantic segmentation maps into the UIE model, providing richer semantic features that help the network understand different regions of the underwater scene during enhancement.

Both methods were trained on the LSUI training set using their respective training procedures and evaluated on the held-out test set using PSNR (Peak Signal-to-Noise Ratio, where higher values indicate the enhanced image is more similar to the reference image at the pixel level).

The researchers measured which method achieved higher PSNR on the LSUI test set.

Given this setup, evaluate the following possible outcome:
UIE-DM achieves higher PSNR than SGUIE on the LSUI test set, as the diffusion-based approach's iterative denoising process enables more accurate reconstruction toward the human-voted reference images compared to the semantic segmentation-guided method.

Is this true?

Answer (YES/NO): YES